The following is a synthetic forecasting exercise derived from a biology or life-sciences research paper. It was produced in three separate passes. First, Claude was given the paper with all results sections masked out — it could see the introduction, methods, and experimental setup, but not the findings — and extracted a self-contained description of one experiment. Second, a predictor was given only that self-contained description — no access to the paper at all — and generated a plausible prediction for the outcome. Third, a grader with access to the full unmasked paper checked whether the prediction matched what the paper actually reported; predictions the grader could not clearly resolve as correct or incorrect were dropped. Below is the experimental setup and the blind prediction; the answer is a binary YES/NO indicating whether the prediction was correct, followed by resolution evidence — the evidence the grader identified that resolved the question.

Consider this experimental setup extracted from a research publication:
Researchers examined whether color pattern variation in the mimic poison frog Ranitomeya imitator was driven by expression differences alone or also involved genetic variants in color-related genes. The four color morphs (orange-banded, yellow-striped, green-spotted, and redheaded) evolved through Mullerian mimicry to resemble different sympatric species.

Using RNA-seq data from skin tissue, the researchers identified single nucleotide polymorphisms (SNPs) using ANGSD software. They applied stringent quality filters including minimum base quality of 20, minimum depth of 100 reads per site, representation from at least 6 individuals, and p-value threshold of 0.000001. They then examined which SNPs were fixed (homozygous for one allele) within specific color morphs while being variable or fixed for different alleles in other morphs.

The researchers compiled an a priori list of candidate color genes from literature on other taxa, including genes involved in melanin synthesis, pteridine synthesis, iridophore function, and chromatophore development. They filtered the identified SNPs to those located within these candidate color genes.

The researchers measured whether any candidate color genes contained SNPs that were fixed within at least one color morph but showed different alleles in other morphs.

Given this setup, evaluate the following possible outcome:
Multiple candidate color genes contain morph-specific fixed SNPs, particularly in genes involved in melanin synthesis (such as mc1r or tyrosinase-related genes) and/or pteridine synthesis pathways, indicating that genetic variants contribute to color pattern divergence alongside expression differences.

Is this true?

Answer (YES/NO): YES